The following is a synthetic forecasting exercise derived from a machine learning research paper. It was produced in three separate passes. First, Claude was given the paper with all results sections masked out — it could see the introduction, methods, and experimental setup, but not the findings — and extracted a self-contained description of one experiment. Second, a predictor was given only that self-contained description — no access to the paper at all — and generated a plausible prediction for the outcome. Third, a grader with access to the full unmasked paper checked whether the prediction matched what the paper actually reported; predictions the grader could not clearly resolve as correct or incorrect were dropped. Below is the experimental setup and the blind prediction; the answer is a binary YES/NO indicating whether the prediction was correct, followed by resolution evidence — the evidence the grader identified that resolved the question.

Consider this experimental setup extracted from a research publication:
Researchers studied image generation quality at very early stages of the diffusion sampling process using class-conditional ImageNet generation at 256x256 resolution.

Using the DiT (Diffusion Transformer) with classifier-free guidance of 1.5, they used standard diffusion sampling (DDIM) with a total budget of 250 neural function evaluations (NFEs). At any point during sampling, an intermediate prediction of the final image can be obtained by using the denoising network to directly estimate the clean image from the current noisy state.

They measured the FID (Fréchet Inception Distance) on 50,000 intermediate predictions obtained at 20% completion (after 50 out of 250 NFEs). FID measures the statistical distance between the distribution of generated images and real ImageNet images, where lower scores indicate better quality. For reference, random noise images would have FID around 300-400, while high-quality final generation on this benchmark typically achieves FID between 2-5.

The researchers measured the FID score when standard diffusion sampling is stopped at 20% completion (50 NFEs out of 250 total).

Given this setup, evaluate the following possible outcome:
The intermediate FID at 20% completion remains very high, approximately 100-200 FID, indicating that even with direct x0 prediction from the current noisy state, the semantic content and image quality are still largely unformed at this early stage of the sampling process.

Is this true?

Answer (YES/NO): NO